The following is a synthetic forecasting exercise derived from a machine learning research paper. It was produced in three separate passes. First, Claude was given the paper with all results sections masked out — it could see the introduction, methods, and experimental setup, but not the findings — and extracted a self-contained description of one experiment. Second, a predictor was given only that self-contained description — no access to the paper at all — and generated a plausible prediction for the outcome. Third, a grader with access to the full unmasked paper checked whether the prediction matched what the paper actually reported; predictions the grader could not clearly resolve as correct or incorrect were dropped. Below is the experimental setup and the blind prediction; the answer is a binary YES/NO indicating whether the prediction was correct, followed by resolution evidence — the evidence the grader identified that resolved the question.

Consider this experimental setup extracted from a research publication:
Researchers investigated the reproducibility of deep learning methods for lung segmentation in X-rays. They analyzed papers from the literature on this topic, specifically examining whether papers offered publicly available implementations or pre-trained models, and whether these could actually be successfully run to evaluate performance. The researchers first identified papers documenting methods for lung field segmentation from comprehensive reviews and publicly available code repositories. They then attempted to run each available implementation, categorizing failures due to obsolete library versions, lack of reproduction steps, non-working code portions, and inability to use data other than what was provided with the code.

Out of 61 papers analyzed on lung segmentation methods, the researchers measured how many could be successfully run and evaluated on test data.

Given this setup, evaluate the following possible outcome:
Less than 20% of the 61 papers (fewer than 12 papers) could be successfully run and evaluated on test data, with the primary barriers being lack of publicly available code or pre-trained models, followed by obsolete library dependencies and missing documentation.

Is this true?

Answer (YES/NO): YES